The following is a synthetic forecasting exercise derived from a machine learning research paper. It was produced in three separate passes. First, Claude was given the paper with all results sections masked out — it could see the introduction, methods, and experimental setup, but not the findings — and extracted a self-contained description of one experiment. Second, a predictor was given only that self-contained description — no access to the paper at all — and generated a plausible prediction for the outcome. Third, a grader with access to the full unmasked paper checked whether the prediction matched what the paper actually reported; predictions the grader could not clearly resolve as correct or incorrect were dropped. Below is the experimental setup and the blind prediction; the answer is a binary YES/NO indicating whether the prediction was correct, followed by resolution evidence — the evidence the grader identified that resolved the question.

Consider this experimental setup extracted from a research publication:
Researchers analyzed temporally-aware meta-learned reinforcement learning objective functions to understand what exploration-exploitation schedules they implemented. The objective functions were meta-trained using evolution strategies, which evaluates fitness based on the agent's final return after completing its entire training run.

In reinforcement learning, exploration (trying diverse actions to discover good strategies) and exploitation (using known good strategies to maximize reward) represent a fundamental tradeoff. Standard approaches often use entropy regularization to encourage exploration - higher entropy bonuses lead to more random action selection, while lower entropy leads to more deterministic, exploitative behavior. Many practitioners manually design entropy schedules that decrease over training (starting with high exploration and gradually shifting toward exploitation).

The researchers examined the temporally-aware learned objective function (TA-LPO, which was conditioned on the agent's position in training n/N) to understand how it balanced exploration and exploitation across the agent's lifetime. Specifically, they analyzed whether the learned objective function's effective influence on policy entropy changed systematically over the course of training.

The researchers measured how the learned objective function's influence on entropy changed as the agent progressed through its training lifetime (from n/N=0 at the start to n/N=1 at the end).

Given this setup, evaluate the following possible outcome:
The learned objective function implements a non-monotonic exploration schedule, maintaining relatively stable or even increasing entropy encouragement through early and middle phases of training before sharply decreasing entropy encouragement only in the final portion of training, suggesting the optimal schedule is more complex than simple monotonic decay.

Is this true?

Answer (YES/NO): NO